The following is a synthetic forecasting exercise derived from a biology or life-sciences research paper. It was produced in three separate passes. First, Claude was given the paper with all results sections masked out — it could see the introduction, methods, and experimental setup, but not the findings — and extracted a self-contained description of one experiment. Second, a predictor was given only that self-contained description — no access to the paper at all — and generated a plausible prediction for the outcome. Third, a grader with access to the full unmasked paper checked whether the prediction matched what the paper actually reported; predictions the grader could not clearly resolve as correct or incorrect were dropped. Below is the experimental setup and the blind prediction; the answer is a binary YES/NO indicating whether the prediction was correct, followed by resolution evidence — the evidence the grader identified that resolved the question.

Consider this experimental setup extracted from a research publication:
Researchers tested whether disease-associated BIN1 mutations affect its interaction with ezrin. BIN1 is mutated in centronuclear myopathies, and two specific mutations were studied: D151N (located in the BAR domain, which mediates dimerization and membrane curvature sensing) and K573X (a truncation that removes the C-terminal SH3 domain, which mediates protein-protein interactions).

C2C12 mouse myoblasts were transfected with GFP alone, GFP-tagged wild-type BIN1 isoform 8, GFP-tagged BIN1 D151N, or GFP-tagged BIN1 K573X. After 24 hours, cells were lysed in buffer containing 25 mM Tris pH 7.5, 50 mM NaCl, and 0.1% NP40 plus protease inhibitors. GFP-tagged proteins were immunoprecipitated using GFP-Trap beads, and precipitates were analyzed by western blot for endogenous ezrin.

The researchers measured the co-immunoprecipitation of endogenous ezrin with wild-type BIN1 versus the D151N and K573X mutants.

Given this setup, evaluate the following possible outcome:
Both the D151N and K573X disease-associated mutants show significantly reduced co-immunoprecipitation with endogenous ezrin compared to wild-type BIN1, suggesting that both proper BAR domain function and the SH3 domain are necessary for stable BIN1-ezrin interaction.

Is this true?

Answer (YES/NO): NO